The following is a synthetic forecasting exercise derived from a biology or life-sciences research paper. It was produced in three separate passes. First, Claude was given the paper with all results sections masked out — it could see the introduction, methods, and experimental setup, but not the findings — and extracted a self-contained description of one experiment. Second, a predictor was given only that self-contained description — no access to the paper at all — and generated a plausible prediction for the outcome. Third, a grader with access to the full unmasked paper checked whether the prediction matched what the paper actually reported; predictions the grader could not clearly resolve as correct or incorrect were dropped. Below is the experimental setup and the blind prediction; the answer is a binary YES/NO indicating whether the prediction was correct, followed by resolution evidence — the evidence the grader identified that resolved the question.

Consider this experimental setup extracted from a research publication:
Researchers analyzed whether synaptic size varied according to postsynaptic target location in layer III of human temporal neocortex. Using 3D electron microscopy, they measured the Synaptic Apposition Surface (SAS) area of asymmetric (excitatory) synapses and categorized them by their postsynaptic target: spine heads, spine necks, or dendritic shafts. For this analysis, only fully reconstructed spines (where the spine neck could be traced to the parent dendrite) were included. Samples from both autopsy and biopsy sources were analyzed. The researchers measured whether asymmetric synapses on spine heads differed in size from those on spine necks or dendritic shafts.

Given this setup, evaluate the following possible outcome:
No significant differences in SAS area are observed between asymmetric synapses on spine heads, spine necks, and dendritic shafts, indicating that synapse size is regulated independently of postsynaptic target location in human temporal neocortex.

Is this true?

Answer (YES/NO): NO